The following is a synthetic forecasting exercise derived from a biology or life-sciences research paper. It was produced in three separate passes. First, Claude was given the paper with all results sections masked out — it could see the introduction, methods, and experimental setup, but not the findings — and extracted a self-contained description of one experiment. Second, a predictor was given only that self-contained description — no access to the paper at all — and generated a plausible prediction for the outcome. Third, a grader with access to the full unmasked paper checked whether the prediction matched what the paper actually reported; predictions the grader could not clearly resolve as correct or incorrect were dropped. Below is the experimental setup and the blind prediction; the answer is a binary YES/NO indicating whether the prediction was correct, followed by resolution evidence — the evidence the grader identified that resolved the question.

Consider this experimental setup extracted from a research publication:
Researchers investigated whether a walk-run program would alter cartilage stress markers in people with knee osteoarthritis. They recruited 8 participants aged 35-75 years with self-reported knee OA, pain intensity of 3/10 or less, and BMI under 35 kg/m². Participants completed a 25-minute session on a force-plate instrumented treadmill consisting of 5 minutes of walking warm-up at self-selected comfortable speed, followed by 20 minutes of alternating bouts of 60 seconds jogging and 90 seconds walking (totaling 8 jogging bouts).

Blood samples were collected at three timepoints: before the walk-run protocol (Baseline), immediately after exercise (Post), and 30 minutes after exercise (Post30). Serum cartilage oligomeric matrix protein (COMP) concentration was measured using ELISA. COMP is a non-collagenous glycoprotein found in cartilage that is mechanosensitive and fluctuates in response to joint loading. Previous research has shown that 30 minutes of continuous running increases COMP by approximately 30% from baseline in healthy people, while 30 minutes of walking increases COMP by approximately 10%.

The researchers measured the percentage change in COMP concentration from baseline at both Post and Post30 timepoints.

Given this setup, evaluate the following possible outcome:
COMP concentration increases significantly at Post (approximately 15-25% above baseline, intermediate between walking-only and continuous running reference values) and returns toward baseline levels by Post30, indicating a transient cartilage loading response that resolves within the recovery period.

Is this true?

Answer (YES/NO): YES